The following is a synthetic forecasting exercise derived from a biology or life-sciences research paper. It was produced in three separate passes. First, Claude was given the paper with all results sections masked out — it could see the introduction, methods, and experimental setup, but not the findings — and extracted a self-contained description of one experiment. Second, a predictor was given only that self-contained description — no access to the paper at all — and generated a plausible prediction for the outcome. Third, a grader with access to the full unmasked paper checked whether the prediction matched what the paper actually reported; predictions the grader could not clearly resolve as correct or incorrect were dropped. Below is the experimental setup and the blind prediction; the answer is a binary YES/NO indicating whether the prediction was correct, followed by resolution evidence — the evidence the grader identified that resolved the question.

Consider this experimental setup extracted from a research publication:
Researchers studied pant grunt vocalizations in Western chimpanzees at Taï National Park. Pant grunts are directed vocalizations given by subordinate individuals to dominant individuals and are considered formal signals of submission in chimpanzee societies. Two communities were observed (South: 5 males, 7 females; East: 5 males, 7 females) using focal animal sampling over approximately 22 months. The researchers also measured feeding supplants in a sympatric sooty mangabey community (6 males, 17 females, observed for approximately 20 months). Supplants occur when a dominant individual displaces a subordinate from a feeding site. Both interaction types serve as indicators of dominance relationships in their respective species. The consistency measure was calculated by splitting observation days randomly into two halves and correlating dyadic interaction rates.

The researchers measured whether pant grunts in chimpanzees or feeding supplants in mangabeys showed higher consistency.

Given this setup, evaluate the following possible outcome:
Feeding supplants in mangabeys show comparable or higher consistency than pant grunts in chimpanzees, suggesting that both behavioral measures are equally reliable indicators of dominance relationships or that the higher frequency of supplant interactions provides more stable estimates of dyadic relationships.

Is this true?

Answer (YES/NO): NO